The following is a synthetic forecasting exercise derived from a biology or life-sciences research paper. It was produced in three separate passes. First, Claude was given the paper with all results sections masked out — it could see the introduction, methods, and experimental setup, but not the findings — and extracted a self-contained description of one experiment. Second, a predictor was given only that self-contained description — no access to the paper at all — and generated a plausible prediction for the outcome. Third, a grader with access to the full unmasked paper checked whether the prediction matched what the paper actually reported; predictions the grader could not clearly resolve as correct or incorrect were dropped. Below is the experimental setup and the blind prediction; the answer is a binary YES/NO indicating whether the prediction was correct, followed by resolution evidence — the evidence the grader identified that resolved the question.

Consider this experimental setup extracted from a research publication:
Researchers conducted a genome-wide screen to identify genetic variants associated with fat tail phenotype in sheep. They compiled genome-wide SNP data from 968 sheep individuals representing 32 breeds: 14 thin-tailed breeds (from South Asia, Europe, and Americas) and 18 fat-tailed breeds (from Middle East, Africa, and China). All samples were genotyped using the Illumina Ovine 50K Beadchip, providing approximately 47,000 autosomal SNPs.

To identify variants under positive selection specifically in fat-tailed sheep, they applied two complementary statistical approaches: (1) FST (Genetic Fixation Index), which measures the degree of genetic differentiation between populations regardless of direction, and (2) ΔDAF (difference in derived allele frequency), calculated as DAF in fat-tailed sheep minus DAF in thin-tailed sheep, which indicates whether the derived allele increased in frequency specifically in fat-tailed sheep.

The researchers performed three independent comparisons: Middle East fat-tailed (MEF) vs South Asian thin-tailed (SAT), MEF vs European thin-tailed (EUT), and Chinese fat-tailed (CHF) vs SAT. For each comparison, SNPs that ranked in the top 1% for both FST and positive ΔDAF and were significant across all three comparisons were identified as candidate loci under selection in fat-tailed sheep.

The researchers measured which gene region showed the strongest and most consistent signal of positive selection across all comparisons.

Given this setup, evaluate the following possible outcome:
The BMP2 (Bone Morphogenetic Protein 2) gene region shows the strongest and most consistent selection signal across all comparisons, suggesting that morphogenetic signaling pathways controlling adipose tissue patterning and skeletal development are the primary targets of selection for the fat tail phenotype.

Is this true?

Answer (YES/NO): NO